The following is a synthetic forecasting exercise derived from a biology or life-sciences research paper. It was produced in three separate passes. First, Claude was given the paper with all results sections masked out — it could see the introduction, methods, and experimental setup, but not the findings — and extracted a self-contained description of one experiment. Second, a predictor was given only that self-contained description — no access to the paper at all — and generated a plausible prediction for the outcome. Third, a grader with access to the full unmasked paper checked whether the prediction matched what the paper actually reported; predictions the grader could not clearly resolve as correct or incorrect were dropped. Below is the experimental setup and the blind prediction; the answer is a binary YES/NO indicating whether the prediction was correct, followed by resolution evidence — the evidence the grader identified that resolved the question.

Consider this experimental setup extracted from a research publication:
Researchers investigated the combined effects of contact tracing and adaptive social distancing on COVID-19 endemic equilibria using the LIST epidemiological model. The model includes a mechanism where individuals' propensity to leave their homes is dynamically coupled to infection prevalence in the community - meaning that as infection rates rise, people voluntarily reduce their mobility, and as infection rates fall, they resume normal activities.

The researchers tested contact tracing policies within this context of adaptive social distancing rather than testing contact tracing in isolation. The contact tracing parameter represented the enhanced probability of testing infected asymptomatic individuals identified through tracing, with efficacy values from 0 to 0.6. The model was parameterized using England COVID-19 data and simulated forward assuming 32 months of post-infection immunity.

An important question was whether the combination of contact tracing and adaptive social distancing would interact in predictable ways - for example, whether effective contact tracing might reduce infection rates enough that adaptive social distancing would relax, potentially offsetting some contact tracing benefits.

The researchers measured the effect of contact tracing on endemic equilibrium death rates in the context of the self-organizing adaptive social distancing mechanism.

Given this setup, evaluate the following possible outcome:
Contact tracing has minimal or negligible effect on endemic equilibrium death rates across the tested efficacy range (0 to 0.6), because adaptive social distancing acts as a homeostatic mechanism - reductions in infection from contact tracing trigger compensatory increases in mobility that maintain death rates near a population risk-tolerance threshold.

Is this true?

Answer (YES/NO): NO